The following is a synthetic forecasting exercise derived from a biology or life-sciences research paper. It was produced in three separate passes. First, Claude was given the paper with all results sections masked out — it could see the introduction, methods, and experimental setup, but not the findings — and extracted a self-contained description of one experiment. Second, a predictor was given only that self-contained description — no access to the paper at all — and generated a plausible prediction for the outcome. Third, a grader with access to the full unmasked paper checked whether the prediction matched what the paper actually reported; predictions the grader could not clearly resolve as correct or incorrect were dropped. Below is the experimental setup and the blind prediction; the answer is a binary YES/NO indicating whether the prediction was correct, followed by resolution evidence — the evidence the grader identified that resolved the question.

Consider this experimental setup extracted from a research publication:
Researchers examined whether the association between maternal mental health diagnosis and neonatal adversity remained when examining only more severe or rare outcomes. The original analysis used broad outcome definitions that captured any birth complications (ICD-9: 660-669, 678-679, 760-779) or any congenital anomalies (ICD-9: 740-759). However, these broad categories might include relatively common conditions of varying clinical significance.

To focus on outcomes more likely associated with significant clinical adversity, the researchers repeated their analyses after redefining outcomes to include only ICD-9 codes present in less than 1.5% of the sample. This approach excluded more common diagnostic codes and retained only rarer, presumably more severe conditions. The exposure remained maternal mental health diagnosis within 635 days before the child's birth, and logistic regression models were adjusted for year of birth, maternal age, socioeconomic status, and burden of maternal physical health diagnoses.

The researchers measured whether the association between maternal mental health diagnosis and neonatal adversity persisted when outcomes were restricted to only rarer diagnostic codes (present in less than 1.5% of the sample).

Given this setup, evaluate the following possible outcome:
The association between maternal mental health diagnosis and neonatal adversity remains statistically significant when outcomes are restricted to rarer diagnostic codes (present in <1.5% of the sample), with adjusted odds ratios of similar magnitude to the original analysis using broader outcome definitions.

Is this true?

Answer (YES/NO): NO